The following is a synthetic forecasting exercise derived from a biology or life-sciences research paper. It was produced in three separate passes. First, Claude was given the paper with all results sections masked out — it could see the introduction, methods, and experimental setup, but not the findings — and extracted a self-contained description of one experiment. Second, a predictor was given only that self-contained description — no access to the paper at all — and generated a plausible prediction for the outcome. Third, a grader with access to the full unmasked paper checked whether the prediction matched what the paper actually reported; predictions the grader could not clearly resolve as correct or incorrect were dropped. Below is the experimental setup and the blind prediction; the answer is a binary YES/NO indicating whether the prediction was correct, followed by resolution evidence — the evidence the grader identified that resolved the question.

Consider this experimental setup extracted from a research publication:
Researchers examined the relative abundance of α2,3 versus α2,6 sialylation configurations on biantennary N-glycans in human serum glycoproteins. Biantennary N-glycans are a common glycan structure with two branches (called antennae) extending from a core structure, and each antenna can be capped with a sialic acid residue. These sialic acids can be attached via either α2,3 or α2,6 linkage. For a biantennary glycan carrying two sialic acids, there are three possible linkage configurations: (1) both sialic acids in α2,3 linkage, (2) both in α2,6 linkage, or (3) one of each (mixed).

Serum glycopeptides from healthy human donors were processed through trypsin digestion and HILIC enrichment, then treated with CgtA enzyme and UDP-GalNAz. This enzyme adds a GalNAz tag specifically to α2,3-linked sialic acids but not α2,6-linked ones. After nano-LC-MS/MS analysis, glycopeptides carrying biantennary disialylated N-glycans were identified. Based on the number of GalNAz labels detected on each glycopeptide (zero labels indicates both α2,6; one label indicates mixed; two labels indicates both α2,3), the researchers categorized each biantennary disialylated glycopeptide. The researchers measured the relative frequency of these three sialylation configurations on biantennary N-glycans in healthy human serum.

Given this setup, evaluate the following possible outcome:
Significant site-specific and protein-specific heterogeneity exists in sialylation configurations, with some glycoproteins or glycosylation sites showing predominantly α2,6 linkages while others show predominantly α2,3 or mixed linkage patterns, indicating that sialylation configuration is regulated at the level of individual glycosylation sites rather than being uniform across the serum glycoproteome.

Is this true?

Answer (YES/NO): YES